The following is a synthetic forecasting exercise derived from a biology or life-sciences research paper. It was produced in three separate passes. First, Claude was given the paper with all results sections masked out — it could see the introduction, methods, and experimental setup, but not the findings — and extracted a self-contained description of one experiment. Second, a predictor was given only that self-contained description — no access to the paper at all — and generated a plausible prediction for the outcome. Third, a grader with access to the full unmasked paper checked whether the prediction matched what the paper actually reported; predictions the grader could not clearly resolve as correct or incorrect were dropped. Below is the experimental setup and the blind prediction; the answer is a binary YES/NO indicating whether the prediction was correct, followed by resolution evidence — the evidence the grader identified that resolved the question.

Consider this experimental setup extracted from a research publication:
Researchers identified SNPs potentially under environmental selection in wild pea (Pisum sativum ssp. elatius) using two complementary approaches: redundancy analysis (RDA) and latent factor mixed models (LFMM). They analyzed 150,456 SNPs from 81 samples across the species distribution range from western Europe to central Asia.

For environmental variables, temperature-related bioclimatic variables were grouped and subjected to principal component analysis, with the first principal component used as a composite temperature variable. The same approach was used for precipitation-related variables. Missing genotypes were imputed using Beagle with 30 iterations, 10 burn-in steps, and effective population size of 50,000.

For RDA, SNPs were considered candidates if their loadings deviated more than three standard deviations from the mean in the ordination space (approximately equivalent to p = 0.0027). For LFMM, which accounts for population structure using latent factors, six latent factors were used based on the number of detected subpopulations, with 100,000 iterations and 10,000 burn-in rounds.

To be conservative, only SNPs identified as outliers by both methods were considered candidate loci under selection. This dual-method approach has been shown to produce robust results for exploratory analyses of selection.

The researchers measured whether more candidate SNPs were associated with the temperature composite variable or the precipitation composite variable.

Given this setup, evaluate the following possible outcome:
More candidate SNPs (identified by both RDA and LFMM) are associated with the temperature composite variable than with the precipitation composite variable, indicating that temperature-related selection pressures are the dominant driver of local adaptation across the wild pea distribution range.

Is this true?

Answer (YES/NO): NO